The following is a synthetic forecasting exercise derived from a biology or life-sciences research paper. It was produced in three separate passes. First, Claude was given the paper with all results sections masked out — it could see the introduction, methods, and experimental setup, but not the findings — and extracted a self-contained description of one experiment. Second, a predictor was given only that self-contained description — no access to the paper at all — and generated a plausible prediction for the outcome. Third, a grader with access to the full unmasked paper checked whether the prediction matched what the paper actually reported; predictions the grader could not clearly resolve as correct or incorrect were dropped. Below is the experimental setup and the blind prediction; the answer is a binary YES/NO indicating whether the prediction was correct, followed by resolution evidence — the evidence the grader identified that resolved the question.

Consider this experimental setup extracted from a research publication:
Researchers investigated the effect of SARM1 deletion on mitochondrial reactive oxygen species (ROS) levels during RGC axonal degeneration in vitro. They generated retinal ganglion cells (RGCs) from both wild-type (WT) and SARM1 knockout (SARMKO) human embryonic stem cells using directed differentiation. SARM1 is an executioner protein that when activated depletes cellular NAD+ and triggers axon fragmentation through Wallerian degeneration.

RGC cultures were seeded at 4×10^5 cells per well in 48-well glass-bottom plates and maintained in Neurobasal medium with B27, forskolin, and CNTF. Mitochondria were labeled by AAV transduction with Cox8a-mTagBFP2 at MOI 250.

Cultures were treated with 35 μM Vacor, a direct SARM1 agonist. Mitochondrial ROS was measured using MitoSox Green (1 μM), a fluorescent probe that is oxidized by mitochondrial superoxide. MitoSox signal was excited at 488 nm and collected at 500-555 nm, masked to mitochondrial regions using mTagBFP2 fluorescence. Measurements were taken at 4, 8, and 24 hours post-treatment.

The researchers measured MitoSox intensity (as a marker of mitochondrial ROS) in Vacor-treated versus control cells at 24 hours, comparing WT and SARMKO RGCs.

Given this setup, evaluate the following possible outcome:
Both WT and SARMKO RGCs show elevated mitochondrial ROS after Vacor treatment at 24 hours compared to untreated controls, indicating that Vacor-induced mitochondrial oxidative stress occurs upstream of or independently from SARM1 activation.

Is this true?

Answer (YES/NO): NO